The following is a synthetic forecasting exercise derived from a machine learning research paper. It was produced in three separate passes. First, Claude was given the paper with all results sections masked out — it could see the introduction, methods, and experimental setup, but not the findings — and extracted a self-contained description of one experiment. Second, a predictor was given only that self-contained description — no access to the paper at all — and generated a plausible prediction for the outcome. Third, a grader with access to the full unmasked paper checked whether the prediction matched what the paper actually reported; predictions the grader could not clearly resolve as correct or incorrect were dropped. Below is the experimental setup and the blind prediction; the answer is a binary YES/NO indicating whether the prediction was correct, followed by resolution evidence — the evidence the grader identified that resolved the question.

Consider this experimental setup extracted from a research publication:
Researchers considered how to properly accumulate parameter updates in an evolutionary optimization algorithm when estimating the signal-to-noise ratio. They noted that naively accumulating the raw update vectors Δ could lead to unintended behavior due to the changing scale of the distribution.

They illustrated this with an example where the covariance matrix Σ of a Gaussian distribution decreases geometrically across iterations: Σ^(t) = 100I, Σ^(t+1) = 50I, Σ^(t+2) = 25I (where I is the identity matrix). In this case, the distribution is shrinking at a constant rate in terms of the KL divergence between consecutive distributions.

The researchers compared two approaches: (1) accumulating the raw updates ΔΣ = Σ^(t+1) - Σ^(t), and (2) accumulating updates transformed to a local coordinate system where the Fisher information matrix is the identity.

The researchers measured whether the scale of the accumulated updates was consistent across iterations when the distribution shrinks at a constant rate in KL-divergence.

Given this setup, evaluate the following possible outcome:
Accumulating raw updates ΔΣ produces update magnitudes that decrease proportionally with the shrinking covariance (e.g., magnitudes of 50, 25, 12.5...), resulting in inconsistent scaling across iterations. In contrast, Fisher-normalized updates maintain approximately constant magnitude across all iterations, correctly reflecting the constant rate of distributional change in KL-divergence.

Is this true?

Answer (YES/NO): YES